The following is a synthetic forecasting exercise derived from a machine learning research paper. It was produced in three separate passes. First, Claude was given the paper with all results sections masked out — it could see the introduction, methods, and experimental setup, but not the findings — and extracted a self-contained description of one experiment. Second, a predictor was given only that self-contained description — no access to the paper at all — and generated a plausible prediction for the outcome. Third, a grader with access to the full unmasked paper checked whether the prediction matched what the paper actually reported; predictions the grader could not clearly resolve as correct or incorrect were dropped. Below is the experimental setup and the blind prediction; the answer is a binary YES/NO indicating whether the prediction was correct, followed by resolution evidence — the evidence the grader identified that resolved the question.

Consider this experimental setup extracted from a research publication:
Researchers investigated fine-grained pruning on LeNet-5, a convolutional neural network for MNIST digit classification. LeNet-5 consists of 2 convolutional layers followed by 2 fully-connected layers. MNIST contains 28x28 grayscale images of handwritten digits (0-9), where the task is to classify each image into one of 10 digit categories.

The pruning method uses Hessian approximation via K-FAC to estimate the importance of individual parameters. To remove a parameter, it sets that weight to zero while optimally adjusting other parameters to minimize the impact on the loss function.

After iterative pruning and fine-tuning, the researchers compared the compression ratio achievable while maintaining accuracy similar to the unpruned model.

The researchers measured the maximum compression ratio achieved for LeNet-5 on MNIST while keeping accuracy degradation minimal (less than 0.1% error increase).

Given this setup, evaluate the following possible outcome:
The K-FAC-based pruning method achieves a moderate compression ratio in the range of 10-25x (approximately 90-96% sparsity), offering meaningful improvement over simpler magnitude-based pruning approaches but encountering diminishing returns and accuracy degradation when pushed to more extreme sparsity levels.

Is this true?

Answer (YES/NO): NO